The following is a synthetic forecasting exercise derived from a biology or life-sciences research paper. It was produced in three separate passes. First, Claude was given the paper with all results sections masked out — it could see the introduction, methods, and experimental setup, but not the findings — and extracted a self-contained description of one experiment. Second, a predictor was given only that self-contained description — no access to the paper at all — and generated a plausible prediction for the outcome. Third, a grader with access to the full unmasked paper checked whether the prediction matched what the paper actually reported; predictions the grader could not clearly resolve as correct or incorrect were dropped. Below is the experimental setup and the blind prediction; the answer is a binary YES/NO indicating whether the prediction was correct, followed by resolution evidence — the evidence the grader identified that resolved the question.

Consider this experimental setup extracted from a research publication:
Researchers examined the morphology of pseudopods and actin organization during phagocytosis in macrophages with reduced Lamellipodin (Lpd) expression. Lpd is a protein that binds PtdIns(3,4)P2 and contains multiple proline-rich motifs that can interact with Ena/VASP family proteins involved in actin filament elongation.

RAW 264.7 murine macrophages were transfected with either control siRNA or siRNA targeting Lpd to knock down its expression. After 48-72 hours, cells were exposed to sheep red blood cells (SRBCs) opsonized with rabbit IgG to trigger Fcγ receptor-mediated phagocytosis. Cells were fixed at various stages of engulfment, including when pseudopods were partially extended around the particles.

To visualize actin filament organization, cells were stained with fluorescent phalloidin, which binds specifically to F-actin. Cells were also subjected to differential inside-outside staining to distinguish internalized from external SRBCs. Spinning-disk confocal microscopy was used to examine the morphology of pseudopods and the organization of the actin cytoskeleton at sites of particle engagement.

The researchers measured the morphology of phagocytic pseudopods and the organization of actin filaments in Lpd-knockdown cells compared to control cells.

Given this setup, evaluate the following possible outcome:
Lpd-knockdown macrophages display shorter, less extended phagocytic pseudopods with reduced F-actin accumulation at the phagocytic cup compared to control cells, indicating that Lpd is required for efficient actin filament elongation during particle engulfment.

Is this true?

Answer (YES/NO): NO